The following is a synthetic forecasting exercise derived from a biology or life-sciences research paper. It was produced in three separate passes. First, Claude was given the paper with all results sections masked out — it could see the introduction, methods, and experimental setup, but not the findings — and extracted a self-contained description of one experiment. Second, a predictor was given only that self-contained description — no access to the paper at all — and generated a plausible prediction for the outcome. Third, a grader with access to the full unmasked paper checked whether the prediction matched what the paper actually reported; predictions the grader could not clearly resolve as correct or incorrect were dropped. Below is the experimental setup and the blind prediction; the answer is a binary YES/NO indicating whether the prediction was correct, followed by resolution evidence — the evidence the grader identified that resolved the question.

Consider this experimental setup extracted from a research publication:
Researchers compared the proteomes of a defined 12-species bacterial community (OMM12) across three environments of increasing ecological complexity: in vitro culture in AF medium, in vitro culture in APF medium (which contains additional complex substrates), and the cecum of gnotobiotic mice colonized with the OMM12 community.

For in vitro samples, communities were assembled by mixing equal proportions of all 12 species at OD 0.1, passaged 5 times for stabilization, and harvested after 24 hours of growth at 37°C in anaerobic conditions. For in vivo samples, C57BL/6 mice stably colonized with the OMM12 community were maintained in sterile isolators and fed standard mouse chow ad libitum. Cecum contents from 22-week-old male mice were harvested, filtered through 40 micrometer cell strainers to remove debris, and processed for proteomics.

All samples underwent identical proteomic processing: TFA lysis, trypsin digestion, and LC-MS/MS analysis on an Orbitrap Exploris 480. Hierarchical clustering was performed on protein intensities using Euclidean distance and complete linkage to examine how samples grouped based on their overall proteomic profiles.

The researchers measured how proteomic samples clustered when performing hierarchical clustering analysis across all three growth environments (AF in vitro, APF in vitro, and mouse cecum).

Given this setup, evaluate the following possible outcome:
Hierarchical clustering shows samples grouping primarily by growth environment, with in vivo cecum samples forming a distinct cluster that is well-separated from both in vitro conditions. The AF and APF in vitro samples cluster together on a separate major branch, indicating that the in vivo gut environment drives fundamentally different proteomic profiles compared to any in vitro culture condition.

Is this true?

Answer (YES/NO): NO